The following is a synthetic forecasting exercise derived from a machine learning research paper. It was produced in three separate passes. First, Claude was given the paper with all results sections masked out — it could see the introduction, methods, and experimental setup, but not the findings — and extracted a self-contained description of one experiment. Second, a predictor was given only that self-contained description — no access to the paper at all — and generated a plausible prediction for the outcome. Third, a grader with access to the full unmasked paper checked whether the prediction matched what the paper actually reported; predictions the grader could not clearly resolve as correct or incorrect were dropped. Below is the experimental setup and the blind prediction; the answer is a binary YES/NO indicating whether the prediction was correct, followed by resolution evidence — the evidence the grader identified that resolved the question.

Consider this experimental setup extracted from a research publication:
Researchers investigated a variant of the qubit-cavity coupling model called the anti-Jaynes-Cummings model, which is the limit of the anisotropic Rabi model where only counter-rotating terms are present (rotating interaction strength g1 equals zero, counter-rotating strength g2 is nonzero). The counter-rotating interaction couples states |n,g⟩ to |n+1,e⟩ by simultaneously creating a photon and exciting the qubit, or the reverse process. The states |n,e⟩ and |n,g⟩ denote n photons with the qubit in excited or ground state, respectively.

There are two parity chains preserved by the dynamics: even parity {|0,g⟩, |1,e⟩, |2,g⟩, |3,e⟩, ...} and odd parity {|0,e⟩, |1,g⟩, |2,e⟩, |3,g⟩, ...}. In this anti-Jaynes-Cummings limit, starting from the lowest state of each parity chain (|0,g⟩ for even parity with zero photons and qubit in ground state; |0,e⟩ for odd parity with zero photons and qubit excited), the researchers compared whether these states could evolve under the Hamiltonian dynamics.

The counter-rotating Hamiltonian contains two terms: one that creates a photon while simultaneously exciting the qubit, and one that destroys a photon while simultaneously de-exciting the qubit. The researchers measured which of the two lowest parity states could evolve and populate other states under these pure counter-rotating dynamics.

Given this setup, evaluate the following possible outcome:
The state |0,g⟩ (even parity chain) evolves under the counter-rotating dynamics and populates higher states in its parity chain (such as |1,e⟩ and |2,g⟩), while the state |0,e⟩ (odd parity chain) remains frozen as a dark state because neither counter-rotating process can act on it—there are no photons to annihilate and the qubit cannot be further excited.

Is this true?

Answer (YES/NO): YES